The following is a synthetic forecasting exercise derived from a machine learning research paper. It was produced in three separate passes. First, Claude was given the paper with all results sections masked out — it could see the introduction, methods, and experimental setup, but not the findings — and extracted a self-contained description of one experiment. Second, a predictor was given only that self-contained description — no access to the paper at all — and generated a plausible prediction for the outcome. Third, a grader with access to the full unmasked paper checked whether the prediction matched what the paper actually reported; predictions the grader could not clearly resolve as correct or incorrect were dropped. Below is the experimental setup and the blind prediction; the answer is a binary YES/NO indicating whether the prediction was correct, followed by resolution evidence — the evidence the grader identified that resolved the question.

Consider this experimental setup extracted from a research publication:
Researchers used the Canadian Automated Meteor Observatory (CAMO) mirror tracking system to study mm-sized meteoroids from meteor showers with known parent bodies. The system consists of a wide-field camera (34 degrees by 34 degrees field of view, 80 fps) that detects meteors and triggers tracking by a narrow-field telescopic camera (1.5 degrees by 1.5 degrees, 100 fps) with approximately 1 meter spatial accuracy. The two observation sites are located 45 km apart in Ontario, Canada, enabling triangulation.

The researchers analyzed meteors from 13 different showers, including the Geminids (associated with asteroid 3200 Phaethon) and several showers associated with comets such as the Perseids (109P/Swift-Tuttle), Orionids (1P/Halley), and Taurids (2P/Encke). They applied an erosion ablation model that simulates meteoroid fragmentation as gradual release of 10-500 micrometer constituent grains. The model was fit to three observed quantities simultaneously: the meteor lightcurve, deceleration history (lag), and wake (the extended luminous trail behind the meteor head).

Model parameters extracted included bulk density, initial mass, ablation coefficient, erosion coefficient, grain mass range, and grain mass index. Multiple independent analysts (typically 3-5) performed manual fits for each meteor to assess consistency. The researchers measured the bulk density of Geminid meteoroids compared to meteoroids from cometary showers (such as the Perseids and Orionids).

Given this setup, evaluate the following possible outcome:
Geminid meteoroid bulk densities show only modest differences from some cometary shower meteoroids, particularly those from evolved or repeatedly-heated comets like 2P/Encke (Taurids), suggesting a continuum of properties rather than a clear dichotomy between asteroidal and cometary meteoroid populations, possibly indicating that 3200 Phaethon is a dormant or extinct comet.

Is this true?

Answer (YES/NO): NO